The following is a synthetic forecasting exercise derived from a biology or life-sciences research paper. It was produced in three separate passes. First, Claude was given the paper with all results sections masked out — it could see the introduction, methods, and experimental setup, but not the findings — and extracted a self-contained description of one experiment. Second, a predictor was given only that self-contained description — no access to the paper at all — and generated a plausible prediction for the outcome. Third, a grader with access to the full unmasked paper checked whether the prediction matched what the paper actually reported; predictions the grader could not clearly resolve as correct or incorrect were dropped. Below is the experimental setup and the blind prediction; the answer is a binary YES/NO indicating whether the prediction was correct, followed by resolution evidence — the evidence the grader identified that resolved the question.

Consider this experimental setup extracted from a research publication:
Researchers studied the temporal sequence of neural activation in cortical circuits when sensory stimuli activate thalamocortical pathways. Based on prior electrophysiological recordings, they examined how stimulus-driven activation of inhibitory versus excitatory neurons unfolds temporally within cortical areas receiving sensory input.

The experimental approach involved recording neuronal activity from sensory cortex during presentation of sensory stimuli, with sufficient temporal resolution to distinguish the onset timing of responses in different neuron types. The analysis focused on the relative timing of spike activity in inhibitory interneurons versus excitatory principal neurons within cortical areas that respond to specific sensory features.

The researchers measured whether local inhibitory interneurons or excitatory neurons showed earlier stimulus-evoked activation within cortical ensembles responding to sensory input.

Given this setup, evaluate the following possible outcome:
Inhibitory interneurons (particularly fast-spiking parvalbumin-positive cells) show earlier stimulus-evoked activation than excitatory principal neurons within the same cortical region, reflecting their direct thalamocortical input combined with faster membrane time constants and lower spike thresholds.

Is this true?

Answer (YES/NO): YES